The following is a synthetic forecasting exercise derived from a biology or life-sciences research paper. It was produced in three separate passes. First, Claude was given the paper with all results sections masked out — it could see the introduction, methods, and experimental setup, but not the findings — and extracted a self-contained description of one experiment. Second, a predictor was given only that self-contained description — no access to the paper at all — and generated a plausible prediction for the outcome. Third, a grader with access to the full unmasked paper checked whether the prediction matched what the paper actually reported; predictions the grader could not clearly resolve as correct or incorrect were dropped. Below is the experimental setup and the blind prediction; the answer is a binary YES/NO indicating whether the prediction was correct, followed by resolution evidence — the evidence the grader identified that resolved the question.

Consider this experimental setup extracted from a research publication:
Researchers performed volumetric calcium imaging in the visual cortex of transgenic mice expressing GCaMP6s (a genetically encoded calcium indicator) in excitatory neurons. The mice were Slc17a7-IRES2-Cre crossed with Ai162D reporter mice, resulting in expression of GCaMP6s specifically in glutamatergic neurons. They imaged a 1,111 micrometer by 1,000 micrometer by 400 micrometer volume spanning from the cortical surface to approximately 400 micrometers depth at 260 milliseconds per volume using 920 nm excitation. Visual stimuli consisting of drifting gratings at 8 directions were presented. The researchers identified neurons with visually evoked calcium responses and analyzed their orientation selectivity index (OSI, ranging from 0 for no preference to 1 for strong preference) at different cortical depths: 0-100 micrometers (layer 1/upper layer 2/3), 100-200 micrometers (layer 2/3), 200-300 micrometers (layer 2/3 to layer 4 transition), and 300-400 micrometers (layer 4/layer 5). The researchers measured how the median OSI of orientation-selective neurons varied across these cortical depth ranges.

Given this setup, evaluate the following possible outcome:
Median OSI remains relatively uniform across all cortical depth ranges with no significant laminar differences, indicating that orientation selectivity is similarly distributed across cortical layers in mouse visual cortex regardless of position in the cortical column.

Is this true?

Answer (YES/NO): YES